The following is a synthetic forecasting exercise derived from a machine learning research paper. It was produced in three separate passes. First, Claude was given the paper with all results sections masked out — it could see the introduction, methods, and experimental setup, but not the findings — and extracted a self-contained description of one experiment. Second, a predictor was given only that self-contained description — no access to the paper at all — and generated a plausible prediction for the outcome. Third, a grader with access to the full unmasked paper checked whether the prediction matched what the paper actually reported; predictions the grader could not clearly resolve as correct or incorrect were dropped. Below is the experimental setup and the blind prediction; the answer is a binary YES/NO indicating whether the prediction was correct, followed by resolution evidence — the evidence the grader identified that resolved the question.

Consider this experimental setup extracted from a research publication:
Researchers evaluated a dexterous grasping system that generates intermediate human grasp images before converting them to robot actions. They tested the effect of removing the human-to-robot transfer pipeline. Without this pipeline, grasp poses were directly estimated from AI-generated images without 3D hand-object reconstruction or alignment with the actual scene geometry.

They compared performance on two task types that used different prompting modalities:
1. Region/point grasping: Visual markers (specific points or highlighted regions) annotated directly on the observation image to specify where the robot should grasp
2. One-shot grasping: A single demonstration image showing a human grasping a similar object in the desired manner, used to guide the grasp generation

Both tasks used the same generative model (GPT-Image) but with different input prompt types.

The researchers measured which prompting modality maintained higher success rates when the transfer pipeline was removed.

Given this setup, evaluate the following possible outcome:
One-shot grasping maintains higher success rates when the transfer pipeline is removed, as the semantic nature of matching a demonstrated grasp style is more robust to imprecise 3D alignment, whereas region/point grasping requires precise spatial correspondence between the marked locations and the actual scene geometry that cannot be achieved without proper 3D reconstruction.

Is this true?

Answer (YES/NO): NO